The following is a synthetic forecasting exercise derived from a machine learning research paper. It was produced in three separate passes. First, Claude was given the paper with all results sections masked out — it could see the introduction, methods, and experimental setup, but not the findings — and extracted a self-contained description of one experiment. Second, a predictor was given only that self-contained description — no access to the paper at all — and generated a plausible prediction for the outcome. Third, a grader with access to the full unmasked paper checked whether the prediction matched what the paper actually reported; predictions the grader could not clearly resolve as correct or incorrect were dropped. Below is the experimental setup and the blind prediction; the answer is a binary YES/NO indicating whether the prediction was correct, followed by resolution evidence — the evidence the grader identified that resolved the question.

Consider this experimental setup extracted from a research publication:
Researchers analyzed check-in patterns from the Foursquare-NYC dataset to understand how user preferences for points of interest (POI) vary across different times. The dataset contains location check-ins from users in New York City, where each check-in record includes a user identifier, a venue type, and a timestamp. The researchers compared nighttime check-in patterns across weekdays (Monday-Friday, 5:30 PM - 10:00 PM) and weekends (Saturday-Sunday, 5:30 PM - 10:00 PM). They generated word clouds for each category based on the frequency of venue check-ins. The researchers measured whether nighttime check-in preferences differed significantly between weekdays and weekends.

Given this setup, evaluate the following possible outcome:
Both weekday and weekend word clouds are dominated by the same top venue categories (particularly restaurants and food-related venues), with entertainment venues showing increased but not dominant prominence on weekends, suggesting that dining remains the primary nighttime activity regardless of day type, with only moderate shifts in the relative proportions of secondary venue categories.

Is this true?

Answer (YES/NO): NO